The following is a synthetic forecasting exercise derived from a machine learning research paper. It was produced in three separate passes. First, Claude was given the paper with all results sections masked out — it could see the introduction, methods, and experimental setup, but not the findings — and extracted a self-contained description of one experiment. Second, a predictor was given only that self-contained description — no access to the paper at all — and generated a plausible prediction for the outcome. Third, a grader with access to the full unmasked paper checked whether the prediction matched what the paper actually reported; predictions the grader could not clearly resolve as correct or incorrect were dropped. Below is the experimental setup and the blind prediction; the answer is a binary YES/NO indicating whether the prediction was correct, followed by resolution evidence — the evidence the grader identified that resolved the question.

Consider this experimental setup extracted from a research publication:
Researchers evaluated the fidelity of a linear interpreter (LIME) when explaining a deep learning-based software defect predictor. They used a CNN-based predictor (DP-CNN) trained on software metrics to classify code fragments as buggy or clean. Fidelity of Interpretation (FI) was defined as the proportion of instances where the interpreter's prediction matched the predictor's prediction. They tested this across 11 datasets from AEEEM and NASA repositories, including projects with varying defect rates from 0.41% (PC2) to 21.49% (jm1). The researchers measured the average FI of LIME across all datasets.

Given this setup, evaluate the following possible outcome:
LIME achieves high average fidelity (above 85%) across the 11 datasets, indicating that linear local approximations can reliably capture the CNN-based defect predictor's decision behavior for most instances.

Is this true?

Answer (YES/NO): NO